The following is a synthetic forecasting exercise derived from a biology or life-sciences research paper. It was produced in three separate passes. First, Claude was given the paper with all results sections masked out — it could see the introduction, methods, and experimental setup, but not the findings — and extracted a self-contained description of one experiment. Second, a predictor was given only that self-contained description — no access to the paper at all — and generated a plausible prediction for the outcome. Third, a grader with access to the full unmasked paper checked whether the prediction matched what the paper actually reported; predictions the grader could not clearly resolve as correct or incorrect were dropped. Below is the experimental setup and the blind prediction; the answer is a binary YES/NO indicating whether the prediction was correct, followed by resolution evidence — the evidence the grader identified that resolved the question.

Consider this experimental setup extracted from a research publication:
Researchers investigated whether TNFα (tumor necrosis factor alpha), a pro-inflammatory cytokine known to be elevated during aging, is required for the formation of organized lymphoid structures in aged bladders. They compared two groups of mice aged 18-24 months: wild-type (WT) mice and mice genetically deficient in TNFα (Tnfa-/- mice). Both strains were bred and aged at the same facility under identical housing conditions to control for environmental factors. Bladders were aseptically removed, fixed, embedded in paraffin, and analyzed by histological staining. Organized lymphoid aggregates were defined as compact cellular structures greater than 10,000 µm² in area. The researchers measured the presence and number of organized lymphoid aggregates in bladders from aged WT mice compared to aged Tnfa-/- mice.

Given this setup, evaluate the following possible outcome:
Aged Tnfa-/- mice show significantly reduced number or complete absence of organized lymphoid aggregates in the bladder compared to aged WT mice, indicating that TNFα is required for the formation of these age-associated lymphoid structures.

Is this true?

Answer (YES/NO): YES